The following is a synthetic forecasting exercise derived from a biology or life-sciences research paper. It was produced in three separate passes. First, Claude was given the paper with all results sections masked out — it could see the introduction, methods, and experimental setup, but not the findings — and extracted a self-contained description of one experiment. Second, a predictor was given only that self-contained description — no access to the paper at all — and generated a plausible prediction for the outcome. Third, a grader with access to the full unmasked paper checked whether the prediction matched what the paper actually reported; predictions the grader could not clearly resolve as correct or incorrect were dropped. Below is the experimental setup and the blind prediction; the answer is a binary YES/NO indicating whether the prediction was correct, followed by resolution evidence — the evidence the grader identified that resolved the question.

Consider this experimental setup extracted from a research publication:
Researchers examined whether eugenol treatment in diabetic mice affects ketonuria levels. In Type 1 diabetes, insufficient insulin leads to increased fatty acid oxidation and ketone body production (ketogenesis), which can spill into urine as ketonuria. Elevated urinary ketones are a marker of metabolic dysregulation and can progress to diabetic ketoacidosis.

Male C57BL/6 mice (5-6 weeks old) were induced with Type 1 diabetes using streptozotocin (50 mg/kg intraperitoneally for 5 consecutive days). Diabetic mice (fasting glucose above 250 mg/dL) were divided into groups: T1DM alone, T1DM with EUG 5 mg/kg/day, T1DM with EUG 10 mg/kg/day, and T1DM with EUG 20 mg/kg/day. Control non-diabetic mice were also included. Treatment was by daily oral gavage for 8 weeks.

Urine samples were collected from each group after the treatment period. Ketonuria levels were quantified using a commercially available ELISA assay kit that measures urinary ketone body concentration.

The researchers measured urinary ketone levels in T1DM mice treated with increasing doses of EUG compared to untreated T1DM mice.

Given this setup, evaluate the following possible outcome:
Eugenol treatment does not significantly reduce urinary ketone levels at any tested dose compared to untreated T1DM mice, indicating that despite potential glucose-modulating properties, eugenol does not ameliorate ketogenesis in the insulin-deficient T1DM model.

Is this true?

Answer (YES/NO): NO